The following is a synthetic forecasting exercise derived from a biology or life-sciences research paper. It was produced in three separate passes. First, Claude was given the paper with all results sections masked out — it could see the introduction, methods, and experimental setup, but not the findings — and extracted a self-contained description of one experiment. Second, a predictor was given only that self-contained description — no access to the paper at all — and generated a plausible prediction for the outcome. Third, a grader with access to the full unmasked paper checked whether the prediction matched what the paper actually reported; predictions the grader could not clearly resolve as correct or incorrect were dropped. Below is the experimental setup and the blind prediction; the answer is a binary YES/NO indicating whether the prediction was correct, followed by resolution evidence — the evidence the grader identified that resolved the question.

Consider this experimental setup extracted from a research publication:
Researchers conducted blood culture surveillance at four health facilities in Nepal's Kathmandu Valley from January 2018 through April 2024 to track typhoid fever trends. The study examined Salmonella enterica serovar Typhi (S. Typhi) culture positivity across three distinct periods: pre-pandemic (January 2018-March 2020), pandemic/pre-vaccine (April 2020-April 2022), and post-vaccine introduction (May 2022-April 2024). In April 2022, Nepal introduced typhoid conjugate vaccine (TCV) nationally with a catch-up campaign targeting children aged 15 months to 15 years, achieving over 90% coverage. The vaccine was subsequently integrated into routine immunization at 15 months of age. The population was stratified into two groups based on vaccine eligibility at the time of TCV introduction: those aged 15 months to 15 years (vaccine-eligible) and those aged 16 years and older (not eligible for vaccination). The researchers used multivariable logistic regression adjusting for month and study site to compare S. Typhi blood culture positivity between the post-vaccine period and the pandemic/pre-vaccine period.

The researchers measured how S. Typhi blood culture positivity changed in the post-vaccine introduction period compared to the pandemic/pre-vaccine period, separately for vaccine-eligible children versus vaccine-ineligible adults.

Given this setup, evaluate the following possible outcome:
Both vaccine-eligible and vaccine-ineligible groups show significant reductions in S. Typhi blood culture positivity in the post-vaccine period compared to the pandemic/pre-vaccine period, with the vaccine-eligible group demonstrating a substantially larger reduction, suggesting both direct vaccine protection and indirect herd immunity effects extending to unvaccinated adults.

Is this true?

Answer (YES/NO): NO